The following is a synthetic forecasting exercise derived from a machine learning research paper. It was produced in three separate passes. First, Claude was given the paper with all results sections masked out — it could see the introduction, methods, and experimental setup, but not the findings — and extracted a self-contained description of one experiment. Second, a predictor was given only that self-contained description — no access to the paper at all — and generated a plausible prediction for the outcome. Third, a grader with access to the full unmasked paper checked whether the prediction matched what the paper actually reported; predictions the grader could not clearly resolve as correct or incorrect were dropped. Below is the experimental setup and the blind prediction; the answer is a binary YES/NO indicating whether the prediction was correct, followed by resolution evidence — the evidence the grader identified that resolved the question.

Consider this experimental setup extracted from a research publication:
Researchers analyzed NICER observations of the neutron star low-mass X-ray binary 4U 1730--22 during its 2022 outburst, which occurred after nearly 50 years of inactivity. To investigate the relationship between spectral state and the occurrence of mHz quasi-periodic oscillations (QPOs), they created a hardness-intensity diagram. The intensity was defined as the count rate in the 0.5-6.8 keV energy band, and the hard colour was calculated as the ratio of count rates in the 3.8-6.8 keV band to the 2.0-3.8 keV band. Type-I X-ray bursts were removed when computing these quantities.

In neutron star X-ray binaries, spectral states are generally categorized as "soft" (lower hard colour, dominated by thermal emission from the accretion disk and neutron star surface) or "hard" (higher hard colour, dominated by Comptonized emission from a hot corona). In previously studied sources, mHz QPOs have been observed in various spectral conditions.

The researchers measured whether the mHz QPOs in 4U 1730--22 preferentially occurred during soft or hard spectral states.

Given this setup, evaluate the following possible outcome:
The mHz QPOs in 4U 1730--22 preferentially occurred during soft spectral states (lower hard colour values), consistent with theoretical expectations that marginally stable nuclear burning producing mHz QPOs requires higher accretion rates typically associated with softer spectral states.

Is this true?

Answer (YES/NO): YES